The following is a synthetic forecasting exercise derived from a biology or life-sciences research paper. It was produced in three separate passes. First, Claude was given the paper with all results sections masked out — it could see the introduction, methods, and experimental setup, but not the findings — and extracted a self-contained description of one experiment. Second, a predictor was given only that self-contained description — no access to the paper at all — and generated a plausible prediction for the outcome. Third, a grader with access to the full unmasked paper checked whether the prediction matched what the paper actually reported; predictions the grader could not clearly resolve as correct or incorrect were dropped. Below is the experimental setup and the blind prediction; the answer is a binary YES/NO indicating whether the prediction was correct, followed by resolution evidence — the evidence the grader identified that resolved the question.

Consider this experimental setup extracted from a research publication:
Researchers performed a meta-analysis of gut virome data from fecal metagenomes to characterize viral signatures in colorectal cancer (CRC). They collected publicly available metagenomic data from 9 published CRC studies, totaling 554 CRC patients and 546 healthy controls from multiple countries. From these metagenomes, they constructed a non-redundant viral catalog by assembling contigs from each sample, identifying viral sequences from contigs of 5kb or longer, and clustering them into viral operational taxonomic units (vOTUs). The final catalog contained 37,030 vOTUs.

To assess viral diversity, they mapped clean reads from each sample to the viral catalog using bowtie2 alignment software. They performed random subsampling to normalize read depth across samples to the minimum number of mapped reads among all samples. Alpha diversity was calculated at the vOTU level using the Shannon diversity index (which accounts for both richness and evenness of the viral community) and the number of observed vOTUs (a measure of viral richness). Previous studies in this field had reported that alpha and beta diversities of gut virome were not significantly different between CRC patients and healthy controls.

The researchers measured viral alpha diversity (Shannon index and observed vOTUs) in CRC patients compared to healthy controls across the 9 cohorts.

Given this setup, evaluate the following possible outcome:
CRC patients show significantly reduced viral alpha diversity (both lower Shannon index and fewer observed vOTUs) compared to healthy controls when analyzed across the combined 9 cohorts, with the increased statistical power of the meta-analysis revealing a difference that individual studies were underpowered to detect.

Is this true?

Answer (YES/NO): NO